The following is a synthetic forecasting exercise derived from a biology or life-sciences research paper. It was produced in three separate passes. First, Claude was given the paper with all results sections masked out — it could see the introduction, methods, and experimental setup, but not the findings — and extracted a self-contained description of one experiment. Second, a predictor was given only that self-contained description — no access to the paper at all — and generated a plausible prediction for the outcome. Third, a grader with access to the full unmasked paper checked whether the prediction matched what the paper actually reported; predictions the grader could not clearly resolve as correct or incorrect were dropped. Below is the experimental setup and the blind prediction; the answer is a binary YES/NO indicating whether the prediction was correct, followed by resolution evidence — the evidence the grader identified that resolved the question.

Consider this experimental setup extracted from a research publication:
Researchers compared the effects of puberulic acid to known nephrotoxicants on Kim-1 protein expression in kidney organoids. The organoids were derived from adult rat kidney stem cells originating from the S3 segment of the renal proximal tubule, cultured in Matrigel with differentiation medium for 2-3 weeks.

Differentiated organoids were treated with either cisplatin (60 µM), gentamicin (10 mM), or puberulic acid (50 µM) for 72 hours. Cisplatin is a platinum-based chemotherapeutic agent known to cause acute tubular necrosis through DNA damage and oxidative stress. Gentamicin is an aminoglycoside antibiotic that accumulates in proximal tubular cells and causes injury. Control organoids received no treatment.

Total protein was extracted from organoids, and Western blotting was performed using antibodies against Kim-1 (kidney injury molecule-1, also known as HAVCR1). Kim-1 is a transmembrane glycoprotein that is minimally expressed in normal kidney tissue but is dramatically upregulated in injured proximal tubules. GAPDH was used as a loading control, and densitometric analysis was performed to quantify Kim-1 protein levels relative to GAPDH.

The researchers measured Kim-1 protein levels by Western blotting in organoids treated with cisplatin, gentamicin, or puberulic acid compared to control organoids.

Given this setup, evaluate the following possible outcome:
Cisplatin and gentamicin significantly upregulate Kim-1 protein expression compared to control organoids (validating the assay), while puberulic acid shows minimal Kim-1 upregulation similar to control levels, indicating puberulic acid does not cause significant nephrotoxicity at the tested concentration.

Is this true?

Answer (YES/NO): NO